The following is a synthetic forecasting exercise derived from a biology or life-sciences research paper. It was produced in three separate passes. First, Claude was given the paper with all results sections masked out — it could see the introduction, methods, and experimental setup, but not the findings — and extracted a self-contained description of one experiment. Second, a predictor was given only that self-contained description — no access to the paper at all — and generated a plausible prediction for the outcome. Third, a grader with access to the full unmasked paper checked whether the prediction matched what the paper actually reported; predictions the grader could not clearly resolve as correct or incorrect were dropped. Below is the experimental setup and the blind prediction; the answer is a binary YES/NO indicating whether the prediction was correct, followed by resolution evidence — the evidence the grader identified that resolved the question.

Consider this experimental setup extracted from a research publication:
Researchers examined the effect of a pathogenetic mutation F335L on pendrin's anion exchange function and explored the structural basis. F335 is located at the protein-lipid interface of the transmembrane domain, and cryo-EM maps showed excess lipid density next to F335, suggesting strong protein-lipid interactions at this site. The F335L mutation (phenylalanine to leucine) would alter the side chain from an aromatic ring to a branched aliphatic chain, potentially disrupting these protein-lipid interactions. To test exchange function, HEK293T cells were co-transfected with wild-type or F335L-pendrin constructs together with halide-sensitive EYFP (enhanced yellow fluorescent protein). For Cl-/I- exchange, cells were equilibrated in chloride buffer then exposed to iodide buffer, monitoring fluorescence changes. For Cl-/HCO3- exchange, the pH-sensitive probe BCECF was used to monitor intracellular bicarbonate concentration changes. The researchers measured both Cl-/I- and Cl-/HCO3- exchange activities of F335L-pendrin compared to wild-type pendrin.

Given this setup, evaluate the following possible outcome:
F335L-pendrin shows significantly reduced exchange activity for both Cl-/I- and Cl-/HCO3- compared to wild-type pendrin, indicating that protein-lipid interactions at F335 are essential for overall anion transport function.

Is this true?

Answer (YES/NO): YES